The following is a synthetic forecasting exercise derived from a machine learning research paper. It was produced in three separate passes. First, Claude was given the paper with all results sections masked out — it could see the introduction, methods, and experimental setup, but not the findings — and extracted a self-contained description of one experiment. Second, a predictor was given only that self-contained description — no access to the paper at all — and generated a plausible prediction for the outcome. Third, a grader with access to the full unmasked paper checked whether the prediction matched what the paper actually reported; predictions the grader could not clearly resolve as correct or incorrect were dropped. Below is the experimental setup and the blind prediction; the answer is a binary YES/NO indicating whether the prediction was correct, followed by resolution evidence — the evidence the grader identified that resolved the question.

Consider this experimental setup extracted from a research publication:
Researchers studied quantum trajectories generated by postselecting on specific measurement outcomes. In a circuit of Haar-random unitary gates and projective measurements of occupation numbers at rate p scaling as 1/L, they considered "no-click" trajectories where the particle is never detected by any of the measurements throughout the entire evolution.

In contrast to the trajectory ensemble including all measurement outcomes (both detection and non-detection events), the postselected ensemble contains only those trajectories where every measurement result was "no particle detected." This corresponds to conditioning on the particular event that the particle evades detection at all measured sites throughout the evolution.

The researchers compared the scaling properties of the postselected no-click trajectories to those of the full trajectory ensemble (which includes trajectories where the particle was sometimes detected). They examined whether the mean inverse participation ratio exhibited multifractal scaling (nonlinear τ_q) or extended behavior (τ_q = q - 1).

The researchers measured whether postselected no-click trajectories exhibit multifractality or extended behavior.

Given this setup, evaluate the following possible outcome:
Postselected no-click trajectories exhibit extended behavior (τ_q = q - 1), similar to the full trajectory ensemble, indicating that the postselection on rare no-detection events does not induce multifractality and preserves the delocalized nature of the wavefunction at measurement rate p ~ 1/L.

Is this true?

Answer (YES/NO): NO